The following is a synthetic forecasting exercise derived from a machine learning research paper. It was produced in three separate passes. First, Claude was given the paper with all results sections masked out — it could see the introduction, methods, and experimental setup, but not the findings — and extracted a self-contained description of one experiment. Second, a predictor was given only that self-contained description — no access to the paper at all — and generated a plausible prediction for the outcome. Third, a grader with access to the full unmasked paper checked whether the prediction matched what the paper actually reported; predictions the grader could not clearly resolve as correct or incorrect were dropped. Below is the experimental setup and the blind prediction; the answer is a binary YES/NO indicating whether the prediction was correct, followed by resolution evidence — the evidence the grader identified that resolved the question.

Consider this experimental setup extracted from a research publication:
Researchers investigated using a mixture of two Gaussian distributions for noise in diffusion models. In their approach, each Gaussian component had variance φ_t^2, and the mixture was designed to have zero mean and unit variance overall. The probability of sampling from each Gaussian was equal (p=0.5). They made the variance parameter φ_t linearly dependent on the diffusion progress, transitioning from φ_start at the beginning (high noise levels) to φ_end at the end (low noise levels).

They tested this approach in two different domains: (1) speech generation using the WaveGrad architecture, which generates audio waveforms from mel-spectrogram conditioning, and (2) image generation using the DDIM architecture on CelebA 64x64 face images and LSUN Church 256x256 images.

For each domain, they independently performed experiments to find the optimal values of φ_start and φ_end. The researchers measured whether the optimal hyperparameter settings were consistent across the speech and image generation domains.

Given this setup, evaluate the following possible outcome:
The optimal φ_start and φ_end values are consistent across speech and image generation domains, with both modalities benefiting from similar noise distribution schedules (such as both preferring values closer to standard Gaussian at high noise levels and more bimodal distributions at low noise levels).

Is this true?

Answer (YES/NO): NO